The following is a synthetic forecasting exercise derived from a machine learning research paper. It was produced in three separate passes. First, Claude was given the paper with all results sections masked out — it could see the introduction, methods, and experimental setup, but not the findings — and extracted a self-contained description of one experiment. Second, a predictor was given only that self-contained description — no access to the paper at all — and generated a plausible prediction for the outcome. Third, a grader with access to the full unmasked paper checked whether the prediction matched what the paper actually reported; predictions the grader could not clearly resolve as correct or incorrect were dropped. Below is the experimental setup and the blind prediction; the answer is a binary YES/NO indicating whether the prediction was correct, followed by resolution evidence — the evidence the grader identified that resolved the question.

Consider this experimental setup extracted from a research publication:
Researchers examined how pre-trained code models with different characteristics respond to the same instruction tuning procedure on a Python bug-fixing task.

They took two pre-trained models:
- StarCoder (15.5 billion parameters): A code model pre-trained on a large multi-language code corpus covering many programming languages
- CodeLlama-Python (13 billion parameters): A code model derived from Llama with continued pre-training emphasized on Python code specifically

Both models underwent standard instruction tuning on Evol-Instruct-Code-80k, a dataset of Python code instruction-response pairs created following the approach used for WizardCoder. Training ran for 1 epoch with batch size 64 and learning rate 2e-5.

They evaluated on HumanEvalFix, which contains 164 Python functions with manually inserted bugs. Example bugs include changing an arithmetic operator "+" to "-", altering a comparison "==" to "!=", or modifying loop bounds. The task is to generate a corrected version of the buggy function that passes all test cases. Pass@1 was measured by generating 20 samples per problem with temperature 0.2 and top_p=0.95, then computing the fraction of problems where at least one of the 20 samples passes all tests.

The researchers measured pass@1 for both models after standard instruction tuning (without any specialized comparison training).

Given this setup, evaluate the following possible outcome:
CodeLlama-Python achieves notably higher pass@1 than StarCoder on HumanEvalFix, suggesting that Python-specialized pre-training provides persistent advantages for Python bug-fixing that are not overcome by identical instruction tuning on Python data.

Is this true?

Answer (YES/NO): YES